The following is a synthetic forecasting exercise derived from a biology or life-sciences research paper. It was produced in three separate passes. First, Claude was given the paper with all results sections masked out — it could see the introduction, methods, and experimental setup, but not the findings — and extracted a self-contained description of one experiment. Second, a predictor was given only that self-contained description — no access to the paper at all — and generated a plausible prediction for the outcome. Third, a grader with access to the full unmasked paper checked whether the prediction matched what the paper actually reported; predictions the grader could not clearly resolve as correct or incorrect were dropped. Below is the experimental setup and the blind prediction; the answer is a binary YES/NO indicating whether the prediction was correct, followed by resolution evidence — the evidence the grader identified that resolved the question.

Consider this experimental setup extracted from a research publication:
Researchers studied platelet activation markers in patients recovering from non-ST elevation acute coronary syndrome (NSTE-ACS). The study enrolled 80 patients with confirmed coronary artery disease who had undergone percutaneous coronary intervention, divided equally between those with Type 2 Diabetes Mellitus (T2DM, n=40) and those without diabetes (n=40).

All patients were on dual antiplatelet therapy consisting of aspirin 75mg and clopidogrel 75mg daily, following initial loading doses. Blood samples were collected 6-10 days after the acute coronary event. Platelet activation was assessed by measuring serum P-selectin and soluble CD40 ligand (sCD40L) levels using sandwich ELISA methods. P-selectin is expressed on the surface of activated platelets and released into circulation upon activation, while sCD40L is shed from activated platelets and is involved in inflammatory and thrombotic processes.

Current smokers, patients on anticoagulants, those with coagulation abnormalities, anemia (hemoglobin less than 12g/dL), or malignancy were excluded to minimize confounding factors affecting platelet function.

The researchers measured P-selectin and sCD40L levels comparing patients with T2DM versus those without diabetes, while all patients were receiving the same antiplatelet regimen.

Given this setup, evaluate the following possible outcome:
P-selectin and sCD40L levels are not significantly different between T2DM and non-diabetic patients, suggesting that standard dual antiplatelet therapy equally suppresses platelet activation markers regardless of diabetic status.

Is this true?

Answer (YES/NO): NO